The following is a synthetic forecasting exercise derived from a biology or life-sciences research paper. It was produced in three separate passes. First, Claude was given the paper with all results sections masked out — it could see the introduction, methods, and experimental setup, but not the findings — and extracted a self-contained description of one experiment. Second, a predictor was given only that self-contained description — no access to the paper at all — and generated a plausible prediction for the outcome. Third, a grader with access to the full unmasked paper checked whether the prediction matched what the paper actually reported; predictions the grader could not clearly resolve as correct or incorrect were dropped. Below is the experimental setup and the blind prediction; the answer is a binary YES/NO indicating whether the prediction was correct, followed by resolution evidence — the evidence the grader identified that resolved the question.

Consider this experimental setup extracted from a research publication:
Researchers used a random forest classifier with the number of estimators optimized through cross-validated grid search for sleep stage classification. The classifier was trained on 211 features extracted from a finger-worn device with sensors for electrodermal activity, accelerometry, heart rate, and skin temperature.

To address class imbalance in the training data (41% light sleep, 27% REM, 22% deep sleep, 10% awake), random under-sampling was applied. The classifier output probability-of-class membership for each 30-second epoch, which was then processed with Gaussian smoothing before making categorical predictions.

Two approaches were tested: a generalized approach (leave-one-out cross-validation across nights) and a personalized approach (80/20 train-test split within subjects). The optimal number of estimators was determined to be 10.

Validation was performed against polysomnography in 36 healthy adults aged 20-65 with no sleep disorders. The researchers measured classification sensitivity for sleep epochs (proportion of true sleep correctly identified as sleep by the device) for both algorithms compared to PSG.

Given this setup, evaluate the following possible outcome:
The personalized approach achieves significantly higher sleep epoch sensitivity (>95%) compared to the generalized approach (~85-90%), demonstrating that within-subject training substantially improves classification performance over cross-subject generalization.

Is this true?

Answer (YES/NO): NO